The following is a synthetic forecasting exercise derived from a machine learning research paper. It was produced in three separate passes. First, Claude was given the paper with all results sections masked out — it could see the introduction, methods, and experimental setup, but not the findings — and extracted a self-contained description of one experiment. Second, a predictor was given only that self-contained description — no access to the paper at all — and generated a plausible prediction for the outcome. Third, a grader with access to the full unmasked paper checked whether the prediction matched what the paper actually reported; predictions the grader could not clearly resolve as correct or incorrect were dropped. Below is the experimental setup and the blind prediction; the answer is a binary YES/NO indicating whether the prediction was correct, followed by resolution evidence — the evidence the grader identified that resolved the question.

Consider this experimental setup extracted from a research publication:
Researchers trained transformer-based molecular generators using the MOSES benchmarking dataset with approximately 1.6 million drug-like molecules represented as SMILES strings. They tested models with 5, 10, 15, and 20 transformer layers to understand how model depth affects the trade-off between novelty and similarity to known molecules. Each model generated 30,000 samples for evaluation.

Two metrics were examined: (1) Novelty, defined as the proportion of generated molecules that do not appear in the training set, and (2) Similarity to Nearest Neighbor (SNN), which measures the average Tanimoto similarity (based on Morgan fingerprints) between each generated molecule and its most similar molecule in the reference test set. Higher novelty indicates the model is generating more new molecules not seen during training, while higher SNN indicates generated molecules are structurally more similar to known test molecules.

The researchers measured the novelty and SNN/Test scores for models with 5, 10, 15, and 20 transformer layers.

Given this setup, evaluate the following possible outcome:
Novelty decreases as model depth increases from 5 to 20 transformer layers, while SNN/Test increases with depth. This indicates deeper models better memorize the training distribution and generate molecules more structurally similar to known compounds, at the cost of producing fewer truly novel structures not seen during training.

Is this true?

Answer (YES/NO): NO